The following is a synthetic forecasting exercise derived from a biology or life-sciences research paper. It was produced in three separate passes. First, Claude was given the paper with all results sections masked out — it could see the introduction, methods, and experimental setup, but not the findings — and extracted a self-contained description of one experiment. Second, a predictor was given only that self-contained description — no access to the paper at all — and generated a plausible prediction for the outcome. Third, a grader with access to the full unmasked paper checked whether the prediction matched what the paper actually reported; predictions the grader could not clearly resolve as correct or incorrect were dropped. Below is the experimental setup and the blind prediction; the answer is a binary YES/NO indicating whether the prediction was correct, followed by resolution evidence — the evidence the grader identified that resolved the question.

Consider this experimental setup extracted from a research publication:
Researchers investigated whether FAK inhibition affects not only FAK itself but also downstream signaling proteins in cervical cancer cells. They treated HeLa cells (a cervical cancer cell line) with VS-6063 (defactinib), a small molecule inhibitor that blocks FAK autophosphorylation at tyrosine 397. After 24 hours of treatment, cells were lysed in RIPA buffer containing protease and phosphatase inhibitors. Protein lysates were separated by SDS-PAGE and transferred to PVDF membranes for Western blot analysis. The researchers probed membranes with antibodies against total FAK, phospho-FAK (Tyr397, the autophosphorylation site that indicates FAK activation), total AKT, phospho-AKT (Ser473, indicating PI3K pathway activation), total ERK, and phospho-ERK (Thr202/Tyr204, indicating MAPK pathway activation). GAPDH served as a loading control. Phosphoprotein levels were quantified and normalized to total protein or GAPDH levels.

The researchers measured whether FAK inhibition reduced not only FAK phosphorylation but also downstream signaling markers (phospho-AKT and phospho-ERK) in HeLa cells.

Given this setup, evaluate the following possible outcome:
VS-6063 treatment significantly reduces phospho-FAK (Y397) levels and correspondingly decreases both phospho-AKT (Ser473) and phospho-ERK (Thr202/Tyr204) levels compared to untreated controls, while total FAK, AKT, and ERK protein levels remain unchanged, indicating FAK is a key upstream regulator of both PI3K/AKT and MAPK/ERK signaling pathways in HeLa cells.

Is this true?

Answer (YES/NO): NO